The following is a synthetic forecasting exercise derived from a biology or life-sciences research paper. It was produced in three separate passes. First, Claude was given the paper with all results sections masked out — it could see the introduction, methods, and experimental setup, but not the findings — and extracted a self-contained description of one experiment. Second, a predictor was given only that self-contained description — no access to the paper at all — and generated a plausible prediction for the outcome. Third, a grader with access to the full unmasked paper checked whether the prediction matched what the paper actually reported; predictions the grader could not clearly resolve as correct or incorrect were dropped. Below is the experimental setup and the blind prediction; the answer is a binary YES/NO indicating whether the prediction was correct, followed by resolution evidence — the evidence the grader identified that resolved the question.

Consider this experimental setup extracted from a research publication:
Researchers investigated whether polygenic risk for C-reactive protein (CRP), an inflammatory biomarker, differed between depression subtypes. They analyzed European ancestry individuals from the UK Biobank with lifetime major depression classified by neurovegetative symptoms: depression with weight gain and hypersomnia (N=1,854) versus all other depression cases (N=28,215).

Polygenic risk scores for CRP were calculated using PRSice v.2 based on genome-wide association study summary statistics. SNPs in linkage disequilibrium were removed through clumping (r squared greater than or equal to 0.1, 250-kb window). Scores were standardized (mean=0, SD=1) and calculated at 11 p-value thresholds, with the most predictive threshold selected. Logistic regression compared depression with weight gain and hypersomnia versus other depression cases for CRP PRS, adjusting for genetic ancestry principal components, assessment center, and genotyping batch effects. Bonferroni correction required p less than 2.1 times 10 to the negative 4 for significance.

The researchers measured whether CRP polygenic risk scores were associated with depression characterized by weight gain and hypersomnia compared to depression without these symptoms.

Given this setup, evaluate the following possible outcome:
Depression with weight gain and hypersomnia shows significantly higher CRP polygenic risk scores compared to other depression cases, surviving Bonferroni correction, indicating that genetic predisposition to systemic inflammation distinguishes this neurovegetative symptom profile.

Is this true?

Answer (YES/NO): YES